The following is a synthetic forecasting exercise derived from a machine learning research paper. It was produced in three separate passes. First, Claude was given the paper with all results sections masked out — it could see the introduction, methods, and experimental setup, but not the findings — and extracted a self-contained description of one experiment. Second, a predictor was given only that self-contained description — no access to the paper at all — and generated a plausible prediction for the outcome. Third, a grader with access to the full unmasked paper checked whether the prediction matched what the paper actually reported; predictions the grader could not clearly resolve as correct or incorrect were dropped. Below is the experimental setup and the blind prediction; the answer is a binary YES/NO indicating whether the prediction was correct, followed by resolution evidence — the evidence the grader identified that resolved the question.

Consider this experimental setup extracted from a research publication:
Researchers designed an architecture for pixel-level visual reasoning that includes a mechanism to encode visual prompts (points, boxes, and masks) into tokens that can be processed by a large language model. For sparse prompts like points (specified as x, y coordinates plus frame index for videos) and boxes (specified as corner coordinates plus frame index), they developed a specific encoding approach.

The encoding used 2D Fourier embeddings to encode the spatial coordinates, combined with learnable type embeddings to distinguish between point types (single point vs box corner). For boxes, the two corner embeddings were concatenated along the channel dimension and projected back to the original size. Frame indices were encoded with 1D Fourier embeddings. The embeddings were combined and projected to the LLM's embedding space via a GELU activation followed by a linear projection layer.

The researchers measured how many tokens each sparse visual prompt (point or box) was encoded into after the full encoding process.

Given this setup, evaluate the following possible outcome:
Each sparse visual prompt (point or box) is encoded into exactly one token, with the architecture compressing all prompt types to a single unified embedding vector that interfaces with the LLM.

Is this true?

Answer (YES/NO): YES